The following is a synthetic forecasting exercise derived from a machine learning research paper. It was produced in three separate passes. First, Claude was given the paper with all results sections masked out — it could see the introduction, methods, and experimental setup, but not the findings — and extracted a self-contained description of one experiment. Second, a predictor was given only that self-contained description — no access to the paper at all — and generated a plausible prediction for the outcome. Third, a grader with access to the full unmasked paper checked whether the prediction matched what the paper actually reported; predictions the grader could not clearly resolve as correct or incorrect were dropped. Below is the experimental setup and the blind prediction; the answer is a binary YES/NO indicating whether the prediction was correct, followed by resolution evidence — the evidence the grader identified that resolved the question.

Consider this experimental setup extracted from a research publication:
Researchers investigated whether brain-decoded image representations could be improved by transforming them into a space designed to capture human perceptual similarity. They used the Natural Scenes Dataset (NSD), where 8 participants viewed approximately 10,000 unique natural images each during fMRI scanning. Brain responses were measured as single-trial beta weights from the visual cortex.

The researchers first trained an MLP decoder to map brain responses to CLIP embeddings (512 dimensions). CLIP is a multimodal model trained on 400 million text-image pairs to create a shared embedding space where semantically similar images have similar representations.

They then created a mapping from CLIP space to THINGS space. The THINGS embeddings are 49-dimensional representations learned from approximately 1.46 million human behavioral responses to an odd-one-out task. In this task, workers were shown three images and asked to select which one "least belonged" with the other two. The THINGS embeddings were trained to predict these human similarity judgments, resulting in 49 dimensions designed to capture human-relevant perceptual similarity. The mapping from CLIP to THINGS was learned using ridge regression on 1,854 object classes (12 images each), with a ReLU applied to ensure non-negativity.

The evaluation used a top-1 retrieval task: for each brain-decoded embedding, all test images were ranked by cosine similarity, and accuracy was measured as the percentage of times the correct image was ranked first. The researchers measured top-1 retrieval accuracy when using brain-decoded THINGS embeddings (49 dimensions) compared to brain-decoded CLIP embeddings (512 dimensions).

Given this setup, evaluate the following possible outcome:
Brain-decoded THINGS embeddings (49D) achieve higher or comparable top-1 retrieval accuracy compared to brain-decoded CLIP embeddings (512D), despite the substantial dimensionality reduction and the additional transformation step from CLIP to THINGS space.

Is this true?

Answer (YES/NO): NO